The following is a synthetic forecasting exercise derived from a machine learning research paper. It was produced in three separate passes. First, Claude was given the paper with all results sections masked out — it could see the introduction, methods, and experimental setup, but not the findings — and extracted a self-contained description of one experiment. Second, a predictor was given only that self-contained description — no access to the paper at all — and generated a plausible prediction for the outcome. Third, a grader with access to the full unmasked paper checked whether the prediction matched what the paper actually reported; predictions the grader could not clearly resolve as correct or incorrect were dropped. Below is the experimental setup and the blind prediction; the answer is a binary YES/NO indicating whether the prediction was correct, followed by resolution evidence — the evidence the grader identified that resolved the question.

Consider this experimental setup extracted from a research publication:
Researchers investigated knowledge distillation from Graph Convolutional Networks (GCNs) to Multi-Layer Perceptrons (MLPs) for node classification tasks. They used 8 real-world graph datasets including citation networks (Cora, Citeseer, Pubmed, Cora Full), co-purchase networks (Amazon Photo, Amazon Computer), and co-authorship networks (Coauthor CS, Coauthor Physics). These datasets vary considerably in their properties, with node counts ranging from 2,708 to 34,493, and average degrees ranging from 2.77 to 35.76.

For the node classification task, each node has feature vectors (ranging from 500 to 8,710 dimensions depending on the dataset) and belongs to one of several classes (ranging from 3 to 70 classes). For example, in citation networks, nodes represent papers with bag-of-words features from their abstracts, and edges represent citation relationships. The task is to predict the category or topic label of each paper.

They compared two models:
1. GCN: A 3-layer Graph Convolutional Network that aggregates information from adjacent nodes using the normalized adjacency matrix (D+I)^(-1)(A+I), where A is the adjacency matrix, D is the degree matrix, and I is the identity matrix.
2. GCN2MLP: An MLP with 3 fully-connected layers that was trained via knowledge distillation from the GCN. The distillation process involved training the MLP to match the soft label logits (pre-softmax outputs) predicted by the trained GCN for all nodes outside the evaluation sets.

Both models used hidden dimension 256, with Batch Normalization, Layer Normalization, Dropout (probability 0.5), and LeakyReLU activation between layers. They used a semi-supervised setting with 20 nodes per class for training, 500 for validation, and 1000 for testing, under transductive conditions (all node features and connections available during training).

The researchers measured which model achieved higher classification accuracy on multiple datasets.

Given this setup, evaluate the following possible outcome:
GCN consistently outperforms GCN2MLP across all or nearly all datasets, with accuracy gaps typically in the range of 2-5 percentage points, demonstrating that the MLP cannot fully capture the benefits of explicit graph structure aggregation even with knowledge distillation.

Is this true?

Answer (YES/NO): NO